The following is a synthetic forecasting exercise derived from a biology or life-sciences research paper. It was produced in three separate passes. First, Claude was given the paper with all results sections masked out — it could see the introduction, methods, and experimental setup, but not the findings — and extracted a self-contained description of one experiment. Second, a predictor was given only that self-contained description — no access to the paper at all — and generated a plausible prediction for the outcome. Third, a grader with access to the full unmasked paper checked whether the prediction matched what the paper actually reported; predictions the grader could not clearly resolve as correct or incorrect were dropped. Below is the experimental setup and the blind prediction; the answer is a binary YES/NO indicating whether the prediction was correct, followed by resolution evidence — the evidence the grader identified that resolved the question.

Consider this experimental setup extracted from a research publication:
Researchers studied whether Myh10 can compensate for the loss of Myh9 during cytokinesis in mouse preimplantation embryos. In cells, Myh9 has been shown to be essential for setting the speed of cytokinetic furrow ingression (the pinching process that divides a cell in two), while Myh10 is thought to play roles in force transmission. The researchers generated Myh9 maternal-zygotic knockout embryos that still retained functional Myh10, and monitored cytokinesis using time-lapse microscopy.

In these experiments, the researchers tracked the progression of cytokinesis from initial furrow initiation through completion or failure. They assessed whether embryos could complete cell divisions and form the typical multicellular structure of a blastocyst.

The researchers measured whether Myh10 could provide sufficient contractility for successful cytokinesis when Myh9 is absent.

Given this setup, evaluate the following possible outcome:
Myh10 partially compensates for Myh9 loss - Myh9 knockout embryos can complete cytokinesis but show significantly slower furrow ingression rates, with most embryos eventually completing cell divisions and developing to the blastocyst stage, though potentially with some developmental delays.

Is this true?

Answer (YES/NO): NO